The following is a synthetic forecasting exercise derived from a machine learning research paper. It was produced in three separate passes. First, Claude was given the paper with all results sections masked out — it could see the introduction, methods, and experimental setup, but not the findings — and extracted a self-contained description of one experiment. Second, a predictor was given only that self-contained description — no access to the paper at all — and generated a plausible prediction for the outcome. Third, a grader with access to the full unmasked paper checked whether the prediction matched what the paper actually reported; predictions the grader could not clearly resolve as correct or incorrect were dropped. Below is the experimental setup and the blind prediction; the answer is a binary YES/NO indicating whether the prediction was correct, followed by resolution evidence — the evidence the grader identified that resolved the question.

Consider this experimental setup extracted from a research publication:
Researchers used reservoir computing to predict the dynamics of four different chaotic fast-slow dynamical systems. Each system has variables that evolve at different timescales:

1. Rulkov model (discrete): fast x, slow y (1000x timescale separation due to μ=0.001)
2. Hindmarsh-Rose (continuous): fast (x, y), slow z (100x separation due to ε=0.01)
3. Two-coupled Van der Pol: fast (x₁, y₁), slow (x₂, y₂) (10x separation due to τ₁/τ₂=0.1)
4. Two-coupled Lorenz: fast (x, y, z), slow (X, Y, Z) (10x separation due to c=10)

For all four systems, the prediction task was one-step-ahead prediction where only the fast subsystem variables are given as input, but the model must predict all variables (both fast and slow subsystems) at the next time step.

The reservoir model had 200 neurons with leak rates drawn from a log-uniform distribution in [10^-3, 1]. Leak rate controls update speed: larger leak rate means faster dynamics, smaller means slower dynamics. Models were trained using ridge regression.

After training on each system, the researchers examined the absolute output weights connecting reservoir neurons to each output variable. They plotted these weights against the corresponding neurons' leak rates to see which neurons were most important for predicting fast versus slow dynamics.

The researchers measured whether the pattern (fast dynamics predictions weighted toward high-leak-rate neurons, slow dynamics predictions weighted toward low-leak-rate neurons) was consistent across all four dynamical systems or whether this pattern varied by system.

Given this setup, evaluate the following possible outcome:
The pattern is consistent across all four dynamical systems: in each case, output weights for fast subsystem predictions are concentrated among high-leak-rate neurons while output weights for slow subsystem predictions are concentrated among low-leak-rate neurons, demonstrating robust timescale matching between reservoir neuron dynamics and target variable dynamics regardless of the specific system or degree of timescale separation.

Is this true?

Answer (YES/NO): NO